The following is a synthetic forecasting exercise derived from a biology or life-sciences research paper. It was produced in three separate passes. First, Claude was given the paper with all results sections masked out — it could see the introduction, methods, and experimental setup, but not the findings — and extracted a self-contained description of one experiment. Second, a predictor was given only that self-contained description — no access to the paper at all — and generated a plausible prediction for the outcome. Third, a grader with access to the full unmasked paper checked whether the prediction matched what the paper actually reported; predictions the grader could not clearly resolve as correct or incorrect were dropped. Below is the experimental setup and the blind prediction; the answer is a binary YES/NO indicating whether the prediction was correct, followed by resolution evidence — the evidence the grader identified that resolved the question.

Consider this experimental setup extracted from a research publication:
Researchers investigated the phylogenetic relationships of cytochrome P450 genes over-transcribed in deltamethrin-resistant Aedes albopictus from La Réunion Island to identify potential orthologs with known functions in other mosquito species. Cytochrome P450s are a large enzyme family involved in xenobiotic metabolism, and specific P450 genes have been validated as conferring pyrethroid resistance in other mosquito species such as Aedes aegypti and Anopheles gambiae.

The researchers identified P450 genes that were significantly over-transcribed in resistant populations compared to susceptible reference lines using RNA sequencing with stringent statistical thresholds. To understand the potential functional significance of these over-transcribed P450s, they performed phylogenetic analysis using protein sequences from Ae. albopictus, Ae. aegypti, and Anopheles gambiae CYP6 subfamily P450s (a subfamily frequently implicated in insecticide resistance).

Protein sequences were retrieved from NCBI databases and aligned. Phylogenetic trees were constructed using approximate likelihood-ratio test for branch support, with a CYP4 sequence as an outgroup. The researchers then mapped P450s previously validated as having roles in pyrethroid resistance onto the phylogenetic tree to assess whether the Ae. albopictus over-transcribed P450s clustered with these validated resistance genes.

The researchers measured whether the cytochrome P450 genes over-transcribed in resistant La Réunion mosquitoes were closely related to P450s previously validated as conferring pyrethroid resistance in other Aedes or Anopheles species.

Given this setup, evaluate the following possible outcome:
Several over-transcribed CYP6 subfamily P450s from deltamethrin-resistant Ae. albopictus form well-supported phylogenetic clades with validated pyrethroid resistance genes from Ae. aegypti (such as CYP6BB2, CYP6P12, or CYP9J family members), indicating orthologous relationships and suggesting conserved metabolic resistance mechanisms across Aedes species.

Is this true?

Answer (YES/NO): NO